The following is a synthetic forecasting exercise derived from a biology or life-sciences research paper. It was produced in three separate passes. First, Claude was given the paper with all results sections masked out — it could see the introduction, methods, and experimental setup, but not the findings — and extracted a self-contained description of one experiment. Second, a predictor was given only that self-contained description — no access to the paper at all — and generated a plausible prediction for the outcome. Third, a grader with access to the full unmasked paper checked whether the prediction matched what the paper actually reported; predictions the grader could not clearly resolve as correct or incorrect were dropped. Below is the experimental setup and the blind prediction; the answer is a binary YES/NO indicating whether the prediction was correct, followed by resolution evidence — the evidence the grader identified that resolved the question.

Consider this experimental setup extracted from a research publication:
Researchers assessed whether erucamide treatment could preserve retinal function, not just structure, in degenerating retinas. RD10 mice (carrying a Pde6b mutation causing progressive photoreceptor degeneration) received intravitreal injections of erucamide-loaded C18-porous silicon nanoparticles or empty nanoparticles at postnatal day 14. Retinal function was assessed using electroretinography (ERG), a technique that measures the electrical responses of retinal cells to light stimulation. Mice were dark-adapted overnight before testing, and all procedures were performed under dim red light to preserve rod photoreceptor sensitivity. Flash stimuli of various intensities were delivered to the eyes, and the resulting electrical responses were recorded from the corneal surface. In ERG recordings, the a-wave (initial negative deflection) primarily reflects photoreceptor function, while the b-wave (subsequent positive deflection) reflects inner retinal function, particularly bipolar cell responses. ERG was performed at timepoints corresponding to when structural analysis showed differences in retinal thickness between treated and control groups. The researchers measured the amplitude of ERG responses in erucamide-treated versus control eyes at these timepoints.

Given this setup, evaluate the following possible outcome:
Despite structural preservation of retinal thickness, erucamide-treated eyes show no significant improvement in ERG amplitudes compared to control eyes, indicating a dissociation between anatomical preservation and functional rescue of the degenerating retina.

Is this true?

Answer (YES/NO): NO